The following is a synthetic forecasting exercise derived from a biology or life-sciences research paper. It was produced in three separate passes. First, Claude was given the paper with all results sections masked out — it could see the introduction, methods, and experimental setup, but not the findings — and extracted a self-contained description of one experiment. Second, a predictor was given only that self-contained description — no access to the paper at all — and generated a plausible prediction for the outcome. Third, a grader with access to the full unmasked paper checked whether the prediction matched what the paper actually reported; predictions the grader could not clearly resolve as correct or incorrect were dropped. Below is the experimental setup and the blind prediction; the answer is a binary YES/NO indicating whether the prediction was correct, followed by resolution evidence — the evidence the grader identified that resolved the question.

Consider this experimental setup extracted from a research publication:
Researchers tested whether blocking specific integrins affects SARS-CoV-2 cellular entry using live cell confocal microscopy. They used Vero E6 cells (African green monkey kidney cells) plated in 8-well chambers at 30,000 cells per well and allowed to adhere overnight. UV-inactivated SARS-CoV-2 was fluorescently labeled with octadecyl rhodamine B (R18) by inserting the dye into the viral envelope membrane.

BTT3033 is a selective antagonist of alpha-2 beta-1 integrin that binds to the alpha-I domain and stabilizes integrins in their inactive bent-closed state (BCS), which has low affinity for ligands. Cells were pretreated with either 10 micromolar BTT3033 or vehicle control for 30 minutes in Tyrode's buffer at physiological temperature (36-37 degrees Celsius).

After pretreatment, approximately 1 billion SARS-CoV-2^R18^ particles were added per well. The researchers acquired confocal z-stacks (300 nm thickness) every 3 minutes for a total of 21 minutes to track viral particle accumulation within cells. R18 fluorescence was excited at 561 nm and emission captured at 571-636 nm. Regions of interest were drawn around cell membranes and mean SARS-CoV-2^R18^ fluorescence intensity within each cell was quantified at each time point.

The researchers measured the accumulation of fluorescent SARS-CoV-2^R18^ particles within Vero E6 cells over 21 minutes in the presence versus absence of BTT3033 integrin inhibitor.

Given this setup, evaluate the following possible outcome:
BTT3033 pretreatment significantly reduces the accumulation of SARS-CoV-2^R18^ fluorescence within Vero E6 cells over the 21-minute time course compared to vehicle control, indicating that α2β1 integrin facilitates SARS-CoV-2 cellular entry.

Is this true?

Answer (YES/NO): YES